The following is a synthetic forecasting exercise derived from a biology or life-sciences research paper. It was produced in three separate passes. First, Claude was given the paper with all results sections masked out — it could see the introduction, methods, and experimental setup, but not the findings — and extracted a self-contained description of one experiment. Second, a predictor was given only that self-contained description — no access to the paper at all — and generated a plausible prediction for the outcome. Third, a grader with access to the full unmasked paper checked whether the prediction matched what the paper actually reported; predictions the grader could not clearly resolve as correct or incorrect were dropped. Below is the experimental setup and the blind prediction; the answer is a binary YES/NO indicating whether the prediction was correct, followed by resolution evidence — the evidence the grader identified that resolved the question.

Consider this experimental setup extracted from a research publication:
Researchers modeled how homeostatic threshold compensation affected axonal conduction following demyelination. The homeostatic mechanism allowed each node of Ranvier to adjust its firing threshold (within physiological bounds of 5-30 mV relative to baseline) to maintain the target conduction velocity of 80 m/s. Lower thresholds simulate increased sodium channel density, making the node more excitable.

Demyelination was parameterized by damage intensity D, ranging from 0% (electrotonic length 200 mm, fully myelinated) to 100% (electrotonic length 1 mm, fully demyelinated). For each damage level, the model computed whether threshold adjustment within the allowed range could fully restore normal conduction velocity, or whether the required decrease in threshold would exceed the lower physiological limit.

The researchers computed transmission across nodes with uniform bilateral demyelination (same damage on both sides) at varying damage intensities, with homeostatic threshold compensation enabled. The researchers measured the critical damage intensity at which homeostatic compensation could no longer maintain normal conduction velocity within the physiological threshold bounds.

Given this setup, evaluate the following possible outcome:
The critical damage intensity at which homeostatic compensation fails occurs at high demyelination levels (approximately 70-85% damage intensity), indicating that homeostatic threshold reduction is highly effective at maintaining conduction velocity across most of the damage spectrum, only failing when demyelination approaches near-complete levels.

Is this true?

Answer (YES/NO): NO